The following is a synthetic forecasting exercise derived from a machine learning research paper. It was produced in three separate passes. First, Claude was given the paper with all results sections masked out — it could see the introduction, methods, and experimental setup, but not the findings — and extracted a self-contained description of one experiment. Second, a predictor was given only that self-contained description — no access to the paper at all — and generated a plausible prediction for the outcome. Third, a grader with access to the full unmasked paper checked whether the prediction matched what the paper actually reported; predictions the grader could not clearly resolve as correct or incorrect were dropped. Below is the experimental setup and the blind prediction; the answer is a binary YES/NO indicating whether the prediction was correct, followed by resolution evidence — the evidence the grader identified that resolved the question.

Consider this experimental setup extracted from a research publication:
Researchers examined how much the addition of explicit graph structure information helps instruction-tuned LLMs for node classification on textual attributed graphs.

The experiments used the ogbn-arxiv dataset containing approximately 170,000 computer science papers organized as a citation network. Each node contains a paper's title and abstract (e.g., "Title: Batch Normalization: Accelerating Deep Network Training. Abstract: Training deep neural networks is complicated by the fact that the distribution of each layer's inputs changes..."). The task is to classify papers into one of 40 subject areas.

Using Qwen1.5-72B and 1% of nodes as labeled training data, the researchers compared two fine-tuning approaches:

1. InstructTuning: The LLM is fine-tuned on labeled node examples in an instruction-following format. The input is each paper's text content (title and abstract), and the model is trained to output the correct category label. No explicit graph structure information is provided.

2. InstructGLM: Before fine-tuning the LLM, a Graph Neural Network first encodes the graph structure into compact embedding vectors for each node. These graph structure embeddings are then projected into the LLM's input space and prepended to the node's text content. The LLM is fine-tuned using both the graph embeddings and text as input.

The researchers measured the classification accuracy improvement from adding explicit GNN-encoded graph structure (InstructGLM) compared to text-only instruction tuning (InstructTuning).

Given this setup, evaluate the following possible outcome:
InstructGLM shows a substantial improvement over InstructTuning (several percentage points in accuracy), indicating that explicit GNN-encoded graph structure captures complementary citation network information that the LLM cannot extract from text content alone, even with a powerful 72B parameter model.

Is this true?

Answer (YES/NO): NO